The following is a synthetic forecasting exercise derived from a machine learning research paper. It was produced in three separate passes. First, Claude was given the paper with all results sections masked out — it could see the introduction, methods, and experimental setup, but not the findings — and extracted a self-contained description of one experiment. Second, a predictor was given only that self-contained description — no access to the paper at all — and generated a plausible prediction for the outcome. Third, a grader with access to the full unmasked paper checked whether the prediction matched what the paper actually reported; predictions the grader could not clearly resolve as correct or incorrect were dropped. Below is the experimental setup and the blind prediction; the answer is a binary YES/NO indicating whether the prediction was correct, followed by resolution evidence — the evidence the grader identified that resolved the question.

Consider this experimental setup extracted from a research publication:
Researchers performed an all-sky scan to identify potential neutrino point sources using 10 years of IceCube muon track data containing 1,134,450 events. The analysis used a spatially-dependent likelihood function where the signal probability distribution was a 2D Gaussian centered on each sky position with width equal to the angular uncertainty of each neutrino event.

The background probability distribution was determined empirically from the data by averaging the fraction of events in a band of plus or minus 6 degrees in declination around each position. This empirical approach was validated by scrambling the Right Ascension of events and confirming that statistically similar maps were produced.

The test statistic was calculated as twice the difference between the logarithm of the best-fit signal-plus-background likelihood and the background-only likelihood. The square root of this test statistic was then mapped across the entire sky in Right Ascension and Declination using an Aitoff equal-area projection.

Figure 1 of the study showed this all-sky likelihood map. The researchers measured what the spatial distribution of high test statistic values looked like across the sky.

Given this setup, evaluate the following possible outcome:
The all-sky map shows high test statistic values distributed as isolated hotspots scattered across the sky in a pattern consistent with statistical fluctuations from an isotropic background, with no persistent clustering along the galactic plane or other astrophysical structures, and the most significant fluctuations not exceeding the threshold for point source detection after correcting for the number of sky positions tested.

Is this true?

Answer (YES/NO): YES